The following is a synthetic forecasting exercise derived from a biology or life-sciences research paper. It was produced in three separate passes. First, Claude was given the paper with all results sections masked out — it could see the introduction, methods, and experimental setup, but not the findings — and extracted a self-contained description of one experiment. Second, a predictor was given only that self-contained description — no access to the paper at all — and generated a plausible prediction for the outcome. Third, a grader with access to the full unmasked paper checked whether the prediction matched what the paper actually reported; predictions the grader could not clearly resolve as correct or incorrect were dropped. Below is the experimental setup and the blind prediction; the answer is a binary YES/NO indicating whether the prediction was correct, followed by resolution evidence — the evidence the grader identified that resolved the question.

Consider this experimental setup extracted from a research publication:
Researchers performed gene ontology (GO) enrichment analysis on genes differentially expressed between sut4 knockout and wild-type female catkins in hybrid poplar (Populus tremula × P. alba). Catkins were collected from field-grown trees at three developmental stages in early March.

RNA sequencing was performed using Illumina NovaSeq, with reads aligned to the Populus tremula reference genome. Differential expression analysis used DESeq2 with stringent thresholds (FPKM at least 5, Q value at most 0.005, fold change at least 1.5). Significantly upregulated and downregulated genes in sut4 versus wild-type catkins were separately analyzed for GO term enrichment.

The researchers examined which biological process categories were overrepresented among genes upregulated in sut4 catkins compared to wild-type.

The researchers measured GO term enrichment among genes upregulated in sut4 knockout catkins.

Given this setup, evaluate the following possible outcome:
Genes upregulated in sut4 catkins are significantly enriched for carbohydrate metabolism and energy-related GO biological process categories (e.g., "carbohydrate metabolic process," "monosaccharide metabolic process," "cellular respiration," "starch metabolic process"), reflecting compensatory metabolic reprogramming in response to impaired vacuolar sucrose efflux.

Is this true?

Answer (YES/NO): NO